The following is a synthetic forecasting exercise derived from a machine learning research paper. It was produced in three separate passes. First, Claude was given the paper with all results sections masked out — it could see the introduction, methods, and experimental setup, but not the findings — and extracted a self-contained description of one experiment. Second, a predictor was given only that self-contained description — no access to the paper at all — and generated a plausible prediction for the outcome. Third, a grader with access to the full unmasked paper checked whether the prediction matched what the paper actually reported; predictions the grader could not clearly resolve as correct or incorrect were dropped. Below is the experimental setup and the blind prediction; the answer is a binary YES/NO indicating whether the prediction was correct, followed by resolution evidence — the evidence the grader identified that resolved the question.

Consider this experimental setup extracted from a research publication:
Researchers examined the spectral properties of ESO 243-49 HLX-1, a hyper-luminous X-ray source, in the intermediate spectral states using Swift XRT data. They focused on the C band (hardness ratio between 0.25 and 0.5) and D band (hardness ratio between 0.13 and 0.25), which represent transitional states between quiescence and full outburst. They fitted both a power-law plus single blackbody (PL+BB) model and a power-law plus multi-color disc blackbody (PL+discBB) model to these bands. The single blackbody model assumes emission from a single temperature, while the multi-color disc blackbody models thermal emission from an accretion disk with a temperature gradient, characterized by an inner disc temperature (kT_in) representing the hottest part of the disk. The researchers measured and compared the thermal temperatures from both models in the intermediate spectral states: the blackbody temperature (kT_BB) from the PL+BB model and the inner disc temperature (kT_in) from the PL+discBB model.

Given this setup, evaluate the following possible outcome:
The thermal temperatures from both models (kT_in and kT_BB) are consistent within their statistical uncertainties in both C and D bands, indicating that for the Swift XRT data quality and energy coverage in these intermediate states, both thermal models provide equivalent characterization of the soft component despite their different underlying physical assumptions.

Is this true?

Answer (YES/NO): NO